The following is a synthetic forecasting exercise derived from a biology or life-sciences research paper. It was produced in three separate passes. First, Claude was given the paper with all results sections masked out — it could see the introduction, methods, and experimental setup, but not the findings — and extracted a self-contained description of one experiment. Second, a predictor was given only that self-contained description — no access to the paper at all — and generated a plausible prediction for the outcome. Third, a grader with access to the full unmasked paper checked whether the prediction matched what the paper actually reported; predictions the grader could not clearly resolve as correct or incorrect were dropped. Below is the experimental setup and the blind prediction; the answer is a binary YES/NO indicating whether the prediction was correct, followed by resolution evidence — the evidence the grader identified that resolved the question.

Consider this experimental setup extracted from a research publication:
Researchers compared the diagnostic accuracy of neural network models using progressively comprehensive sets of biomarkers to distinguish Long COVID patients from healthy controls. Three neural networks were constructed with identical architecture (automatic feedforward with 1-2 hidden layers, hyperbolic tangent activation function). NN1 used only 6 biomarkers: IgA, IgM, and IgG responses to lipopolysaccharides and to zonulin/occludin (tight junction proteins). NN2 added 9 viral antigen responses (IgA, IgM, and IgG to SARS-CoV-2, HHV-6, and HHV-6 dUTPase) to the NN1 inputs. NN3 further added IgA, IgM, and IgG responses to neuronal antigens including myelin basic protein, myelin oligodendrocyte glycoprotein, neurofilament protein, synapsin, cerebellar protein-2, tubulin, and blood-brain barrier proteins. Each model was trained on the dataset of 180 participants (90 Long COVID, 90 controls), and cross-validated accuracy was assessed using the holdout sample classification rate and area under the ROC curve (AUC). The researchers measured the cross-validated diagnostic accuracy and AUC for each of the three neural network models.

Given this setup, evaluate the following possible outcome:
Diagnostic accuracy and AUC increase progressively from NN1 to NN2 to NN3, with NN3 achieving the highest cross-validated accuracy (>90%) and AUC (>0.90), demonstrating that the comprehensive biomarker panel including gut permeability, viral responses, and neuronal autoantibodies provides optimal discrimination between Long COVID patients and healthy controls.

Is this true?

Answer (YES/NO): NO